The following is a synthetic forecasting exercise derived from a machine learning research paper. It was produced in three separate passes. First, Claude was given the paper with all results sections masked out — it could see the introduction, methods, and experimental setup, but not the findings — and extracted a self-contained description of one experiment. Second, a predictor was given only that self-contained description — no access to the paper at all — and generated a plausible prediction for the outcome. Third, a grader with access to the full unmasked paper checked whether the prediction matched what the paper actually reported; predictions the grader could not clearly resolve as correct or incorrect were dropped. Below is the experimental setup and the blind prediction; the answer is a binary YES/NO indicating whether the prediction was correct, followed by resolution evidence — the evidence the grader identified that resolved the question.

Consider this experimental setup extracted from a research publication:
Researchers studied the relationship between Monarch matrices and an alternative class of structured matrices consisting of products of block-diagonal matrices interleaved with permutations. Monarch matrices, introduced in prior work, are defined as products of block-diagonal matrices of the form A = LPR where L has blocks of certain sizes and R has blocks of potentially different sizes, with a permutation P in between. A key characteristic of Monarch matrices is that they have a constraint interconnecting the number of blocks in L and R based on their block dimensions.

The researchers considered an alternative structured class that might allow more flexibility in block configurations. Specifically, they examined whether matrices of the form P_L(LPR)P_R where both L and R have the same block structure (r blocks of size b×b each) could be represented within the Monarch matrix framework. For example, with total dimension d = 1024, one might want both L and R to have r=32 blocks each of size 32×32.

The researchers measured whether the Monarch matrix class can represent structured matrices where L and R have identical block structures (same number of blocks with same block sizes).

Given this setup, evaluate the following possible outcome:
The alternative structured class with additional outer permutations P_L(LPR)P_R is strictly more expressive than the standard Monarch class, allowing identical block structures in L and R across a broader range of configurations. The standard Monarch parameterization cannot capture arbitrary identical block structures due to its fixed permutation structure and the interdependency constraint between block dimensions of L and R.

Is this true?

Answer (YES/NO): YES